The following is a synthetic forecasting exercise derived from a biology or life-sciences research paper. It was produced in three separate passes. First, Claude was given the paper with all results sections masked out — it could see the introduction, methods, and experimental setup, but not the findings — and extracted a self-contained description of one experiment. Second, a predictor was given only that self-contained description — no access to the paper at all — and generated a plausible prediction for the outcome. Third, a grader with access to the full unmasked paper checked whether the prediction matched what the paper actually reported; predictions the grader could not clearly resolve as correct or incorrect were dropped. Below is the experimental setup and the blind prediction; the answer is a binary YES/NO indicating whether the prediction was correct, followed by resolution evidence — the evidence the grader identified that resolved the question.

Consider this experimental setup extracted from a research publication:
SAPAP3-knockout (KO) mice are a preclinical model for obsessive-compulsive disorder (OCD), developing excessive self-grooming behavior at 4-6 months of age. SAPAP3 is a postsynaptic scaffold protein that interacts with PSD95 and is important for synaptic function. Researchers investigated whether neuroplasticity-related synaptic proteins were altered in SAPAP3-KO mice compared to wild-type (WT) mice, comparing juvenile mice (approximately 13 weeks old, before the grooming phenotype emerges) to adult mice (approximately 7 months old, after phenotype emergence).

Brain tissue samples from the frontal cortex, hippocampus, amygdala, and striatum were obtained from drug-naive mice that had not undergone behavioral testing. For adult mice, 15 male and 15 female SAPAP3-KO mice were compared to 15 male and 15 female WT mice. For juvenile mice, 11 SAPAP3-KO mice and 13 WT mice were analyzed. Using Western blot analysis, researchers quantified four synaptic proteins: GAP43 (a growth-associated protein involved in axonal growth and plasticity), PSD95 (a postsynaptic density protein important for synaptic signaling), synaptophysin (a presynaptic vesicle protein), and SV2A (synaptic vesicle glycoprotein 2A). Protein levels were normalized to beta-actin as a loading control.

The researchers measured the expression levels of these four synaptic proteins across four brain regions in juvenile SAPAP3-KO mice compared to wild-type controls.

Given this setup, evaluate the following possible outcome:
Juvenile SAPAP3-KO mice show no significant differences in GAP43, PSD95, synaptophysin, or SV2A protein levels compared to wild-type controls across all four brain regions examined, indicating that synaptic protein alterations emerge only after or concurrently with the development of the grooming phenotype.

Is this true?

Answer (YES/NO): YES